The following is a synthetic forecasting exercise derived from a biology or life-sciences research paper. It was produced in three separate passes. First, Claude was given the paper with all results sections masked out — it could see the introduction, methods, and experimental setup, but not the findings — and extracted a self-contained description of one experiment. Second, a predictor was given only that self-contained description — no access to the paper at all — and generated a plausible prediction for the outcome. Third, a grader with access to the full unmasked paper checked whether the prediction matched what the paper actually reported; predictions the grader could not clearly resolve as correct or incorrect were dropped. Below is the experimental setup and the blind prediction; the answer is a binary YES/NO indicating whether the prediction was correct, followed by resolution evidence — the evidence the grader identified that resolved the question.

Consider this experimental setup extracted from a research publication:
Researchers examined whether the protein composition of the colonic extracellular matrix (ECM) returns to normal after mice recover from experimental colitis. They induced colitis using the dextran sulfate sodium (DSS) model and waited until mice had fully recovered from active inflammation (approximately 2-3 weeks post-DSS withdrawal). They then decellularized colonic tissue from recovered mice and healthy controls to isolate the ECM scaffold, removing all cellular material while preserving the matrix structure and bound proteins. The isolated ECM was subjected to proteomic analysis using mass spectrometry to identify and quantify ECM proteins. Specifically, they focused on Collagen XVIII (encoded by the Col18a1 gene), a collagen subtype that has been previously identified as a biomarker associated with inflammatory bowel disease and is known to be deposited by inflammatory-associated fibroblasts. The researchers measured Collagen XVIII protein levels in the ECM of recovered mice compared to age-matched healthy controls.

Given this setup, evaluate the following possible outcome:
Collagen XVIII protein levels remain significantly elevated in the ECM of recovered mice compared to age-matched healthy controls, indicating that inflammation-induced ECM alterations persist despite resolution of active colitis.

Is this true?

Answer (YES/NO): YES